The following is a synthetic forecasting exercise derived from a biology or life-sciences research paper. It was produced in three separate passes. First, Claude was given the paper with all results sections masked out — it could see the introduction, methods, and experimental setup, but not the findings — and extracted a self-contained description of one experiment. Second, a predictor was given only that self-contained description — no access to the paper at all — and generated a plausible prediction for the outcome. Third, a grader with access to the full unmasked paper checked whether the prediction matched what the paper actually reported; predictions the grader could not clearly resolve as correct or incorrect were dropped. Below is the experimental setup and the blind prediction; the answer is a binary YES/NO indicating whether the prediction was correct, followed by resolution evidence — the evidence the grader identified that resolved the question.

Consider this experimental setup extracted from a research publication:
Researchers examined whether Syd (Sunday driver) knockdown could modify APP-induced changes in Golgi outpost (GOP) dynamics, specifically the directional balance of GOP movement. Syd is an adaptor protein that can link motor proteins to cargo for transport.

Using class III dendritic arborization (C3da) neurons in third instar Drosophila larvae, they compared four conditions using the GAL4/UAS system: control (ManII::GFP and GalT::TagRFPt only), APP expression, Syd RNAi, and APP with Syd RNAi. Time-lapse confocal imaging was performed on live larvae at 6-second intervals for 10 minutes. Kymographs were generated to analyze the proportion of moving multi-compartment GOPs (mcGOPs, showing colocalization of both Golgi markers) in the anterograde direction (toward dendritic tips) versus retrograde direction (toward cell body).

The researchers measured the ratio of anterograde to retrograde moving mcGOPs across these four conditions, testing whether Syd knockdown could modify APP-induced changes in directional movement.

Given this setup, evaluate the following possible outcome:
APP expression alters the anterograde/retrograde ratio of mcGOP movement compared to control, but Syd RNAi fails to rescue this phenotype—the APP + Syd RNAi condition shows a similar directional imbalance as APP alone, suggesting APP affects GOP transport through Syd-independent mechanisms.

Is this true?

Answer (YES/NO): NO